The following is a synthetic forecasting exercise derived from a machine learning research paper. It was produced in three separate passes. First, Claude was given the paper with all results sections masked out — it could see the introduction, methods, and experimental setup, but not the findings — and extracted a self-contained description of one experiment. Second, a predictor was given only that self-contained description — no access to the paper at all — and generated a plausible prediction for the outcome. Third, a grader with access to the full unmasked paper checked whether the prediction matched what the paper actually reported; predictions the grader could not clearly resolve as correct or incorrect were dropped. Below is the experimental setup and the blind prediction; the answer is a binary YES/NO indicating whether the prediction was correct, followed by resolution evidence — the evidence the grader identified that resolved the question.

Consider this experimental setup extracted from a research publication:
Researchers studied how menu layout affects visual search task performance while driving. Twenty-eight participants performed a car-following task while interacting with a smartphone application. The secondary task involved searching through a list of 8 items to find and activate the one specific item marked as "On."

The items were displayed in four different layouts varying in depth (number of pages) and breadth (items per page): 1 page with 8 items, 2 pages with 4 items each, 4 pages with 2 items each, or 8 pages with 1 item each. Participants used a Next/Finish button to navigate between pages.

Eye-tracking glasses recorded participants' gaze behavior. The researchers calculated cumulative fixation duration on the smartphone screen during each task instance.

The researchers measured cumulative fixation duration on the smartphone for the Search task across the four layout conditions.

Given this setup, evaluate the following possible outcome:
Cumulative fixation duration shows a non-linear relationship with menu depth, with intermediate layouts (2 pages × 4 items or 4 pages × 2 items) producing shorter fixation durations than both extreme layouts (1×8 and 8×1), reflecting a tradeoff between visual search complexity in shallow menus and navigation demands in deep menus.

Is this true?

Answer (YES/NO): NO